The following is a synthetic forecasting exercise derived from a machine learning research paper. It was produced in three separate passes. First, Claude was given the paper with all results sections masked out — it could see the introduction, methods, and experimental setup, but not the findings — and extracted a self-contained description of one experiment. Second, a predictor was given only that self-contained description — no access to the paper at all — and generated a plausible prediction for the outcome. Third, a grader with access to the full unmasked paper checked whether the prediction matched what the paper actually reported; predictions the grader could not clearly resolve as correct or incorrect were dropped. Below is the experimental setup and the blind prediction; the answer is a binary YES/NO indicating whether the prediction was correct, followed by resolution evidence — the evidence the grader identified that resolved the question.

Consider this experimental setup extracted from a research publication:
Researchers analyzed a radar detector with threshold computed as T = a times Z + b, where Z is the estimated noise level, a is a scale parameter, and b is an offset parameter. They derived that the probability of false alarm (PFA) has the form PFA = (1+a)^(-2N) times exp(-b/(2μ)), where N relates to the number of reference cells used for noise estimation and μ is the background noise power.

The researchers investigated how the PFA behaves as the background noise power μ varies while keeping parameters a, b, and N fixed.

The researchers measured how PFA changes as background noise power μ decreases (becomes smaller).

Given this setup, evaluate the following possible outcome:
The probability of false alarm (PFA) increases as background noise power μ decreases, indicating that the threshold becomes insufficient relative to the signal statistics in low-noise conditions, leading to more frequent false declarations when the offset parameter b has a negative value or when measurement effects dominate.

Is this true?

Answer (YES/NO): NO